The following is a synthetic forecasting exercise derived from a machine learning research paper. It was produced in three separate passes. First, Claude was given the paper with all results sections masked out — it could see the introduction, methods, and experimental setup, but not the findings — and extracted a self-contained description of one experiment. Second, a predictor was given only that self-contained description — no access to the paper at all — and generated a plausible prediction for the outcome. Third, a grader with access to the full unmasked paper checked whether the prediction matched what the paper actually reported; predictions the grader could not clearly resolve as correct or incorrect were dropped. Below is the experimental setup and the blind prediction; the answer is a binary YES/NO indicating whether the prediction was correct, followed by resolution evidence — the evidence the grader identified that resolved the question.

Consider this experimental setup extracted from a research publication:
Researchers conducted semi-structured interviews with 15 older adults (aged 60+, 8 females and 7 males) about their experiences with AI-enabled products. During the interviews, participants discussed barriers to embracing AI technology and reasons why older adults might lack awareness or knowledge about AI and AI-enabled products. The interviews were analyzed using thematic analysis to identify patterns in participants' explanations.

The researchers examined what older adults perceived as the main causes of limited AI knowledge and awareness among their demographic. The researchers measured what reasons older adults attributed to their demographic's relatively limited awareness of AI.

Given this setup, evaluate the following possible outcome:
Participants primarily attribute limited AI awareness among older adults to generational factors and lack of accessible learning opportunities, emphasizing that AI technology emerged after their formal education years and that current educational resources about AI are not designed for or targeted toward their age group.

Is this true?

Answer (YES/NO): NO